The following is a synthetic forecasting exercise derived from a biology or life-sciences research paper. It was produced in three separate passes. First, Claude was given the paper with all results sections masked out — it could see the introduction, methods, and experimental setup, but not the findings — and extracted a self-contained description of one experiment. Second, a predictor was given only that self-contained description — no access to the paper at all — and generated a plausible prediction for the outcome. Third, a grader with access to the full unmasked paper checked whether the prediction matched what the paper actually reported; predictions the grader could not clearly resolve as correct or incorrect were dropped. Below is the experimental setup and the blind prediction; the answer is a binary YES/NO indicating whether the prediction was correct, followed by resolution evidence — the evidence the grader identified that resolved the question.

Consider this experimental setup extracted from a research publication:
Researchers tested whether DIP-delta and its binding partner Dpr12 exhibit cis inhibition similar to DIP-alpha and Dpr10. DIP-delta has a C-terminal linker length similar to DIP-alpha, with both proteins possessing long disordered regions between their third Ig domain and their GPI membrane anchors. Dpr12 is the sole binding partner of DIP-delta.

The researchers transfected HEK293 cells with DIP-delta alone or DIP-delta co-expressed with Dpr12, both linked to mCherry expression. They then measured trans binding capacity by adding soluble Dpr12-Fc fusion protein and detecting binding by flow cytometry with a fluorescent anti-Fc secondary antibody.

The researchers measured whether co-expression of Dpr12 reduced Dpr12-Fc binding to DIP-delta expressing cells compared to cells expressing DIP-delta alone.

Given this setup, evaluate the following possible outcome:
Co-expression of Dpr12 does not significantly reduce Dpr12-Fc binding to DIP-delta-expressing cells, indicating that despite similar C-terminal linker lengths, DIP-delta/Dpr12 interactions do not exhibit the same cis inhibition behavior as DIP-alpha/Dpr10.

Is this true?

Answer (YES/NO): NO